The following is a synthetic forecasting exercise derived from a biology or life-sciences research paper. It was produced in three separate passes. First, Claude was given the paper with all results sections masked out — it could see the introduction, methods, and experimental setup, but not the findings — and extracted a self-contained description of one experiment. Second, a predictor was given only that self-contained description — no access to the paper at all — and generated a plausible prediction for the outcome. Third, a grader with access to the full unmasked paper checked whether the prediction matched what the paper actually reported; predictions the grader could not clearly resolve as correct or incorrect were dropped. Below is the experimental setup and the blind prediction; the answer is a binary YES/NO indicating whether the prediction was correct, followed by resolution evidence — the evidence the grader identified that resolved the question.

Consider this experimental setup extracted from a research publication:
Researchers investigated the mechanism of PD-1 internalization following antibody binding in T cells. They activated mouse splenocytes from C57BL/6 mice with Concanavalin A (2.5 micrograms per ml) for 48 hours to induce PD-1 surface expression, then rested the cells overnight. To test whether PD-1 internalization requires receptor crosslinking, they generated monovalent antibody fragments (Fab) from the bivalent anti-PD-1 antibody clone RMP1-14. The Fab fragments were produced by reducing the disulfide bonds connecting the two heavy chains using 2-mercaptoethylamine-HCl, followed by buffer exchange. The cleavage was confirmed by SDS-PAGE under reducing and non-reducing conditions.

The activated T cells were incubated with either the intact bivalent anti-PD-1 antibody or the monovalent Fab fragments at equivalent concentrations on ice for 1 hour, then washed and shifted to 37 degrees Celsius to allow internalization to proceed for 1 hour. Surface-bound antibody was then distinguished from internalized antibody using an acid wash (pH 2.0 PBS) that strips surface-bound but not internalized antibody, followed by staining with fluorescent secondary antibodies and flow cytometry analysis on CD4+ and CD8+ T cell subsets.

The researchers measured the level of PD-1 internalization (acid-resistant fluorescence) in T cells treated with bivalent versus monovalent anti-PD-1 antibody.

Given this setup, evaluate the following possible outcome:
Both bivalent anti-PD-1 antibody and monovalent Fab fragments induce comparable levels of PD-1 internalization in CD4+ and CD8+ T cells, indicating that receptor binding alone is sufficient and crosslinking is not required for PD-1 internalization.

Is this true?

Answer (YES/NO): NO